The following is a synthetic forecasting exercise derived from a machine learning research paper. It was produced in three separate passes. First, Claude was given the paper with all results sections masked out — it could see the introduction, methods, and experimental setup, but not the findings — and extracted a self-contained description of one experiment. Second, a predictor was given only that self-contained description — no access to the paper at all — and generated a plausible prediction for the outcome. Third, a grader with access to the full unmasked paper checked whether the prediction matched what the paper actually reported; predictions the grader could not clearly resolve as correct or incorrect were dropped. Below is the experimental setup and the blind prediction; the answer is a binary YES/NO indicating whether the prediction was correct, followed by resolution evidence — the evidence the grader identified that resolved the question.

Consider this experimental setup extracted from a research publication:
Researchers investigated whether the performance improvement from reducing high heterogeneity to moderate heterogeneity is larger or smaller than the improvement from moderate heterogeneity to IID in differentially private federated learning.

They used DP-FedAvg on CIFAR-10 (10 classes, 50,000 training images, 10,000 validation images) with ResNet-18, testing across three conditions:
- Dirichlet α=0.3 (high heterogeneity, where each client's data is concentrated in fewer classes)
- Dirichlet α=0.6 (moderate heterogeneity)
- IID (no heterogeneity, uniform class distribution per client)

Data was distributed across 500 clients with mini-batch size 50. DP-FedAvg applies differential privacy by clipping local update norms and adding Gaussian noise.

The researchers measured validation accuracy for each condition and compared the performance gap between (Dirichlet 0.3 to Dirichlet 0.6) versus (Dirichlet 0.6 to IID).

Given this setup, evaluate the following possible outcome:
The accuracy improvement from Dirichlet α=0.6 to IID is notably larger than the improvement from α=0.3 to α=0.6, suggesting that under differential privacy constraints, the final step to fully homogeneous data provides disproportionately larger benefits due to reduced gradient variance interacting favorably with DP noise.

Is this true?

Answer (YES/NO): NO